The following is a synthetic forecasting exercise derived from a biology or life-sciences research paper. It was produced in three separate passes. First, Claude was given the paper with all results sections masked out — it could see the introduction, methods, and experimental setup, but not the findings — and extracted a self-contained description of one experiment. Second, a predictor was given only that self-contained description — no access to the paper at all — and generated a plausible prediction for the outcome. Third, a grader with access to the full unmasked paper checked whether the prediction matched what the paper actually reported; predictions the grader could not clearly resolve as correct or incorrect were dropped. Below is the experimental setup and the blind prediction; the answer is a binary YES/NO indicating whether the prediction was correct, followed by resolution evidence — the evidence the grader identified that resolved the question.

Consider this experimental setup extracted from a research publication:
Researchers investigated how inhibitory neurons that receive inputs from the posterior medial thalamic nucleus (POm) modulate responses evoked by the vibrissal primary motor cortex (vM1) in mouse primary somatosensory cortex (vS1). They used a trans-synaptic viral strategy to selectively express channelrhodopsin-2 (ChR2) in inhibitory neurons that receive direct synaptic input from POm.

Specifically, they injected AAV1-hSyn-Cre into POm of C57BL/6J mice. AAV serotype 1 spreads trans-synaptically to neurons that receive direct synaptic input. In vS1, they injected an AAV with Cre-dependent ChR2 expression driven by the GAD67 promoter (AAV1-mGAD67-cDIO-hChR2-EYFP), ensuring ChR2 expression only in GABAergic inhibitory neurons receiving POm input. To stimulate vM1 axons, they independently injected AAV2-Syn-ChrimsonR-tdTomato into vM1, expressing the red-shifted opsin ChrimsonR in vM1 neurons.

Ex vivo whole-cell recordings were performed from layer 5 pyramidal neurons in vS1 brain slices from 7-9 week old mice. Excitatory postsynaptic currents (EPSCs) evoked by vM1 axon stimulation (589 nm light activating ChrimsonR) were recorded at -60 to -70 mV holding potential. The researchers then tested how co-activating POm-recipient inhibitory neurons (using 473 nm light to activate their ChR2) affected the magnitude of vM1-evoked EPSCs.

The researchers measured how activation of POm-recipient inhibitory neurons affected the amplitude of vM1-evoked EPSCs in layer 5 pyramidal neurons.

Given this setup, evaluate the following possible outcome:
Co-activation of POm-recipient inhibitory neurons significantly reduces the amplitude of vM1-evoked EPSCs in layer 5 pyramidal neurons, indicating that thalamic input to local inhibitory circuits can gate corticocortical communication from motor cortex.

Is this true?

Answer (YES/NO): NO